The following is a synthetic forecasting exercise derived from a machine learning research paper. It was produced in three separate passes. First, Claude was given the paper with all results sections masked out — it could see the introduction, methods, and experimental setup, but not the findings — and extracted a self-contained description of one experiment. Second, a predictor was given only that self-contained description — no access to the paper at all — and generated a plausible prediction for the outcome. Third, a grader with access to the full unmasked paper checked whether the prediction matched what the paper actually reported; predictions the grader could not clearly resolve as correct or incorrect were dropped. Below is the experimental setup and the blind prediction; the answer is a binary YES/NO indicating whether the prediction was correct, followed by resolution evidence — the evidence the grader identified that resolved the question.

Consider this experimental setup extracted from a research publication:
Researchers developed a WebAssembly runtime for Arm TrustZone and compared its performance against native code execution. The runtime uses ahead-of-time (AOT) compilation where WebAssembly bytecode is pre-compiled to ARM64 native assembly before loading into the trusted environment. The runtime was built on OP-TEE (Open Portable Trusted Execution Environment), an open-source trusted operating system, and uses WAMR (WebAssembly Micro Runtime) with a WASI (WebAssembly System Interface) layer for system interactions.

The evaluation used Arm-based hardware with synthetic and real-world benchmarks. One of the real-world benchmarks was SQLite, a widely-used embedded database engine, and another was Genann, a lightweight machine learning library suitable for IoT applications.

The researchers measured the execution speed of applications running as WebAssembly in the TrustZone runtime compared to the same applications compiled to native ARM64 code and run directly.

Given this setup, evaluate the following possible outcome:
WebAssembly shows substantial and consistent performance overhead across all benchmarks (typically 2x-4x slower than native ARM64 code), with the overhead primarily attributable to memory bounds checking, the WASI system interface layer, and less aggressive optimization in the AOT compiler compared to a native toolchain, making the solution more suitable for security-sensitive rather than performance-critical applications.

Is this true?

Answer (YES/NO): NO